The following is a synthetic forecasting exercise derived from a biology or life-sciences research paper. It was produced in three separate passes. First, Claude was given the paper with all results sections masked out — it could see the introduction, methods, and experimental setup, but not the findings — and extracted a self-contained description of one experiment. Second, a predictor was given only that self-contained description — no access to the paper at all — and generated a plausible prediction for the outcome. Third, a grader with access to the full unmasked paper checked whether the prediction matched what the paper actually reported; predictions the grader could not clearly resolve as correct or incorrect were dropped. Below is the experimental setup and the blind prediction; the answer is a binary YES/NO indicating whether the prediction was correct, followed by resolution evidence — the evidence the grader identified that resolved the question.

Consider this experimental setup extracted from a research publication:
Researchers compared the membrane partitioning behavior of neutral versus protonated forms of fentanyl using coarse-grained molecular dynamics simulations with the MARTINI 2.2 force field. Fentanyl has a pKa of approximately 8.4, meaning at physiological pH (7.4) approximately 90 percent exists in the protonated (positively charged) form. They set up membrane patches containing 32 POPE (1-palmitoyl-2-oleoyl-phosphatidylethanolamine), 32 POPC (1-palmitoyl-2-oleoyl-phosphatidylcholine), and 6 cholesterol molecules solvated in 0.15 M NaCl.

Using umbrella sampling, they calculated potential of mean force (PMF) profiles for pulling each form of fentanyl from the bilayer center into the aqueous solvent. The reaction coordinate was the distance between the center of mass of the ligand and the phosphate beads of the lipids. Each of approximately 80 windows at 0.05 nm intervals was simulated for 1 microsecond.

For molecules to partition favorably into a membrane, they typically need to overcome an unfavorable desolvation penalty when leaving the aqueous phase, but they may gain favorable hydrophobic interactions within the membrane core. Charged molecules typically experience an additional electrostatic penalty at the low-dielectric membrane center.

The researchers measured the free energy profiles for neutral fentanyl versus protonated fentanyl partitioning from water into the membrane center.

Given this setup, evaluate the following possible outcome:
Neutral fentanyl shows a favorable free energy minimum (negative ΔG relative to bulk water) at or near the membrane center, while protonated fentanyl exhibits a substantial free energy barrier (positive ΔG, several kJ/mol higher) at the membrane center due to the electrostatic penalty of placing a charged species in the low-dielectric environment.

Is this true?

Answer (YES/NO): NO